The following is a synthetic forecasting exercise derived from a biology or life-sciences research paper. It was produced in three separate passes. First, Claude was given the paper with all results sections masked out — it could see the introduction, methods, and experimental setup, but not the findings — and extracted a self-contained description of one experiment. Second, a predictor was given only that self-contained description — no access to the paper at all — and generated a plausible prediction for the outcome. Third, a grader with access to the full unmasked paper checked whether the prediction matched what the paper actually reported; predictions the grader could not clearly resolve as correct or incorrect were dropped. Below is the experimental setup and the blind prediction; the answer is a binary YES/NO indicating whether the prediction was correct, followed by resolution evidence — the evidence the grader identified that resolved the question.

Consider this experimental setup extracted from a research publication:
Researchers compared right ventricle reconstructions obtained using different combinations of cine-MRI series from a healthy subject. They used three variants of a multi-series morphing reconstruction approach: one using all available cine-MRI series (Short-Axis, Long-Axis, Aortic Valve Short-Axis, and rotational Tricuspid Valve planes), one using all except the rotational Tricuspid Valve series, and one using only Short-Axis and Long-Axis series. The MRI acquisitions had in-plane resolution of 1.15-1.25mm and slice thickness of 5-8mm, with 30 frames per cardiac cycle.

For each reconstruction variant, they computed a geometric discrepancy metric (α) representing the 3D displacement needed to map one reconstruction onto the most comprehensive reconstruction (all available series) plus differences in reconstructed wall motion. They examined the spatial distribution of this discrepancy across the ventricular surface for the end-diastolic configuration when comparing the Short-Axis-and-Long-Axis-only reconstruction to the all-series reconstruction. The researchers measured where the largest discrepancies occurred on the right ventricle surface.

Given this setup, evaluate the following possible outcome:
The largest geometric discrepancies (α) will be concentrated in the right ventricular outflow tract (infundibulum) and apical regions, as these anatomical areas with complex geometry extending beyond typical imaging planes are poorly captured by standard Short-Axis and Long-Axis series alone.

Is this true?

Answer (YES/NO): NO